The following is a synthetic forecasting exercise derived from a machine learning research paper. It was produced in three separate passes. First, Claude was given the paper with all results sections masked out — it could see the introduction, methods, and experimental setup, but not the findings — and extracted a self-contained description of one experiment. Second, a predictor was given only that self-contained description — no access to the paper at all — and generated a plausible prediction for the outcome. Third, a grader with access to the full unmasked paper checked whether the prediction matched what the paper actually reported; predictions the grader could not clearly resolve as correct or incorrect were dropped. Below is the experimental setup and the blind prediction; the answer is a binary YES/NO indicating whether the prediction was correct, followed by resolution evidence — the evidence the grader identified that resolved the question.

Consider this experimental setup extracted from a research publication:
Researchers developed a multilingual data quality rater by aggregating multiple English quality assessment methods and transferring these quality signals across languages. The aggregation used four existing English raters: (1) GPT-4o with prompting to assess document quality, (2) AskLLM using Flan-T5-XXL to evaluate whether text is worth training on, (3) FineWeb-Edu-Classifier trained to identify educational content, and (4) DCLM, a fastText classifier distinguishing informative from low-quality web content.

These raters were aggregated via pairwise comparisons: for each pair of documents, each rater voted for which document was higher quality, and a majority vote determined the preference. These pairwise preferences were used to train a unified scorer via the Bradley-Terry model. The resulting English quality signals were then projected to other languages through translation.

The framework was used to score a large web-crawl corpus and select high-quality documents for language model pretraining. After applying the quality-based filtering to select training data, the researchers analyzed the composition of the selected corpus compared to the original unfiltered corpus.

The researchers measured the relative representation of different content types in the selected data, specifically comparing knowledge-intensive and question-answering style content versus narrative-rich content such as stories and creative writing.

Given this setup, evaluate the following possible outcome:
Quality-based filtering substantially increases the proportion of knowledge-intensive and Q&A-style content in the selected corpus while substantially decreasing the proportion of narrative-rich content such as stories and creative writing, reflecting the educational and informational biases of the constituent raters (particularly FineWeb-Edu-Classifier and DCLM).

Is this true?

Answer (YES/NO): YES